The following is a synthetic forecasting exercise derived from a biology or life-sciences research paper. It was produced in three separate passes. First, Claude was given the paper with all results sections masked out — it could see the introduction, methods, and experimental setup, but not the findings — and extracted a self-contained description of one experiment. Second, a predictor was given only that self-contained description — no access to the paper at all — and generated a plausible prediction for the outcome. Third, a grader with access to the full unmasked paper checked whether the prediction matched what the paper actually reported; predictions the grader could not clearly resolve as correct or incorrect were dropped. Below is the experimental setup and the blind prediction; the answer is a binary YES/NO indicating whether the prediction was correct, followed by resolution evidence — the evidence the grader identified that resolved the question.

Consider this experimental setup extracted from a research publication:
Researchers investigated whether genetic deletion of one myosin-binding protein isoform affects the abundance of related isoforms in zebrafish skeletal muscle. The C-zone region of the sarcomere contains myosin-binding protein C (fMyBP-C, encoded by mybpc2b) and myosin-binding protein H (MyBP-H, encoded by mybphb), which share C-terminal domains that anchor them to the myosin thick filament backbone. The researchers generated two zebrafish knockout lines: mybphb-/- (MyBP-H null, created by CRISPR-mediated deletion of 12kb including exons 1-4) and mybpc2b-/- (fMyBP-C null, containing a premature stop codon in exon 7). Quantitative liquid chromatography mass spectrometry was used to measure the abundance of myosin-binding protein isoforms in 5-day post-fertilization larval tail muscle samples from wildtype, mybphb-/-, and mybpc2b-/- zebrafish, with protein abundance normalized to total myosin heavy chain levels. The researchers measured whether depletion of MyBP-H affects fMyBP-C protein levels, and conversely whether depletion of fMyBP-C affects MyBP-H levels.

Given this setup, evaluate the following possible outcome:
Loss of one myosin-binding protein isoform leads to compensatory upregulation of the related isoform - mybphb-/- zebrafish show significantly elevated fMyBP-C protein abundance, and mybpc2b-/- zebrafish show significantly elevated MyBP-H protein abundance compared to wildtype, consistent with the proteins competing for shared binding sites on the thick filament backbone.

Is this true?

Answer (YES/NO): YES